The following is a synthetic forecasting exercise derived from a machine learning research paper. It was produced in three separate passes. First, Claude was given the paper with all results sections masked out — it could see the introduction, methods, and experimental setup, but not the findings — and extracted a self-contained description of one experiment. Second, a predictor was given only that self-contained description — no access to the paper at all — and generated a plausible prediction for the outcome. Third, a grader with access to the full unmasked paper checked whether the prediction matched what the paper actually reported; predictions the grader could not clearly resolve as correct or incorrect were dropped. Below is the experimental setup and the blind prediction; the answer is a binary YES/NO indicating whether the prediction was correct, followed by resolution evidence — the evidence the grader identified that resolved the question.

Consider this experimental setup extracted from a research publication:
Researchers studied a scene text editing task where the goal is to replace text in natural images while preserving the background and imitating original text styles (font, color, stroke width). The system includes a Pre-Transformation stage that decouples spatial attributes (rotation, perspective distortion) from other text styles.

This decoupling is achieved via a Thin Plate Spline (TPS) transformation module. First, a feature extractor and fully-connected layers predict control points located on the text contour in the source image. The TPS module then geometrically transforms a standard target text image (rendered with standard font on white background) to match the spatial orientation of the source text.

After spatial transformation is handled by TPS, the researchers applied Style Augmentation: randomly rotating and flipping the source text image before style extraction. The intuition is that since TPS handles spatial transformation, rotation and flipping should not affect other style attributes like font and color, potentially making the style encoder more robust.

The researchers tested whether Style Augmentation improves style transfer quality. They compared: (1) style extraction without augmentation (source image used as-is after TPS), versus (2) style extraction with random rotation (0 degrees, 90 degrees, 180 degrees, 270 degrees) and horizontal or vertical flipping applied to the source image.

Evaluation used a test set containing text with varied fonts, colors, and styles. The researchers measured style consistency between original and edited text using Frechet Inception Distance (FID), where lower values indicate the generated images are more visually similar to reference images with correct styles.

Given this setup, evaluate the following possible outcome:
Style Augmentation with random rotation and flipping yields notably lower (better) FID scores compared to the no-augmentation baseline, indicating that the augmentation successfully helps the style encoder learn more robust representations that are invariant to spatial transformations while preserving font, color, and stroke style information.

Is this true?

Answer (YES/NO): YES